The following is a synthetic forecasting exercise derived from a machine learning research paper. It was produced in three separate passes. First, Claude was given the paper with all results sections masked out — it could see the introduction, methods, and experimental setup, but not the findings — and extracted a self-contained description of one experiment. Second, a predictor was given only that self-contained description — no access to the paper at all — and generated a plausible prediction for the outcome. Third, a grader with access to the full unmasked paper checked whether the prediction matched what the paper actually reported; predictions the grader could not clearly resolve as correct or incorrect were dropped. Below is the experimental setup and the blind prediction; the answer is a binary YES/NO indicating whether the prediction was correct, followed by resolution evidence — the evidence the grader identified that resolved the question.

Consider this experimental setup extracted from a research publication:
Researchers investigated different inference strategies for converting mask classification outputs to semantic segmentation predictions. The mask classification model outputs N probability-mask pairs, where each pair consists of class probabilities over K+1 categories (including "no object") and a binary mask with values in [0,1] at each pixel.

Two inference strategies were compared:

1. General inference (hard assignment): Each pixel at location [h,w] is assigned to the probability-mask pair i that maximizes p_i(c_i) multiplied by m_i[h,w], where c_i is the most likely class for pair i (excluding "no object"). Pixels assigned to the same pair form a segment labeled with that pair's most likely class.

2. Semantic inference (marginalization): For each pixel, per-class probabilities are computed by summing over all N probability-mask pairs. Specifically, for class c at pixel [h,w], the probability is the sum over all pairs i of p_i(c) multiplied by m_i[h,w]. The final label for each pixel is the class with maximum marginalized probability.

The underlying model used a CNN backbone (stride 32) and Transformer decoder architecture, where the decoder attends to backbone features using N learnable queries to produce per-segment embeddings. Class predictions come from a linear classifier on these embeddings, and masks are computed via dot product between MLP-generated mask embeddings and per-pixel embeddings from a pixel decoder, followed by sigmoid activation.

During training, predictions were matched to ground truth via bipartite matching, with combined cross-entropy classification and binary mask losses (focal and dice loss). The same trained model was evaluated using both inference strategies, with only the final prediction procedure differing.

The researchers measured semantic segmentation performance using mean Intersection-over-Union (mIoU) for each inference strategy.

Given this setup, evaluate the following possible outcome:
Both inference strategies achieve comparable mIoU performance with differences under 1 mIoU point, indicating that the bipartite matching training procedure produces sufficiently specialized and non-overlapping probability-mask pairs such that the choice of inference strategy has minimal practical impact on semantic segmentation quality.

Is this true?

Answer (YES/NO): NO